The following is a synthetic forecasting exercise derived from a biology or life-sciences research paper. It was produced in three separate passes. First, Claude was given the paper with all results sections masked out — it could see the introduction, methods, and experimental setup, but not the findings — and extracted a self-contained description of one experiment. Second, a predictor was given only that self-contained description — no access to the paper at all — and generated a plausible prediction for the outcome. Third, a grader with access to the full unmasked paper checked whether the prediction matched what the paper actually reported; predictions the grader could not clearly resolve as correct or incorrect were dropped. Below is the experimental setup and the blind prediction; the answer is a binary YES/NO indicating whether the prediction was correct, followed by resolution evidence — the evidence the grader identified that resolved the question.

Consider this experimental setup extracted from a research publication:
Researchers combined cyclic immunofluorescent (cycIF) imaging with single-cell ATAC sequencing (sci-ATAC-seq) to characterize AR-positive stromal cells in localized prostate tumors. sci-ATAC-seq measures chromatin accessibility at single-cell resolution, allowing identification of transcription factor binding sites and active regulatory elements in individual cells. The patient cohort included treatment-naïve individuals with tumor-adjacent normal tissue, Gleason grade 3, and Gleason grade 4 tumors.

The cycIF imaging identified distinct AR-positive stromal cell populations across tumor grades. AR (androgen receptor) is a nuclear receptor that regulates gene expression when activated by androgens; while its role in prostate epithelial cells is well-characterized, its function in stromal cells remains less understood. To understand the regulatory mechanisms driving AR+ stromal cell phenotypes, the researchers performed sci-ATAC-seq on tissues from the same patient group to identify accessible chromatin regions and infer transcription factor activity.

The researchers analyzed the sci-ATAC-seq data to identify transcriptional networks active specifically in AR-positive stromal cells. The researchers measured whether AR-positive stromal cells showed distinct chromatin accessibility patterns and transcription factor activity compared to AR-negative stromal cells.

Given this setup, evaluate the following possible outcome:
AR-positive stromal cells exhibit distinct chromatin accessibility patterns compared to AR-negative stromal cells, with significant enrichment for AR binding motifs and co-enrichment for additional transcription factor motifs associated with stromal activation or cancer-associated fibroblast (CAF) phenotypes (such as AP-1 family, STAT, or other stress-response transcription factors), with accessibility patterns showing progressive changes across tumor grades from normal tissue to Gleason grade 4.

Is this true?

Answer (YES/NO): NO